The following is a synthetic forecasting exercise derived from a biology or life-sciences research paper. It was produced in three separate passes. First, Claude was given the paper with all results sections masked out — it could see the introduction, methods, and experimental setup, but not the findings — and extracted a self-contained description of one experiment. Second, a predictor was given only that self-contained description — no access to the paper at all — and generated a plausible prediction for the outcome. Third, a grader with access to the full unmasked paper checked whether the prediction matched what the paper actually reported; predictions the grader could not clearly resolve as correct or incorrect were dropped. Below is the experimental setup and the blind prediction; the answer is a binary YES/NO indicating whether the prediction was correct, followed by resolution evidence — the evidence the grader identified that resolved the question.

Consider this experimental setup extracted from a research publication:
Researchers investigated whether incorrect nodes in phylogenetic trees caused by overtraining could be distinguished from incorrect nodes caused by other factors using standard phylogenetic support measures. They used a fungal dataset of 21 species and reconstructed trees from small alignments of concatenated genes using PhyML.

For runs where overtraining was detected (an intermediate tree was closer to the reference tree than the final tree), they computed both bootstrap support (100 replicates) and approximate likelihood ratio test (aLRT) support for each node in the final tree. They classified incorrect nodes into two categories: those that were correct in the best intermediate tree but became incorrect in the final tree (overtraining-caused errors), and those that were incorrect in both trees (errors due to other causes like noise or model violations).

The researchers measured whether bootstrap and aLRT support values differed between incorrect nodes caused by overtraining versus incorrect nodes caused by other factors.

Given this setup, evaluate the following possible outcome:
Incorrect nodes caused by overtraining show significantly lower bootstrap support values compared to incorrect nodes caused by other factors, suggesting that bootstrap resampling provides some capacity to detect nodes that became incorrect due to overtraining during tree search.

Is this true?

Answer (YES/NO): NO